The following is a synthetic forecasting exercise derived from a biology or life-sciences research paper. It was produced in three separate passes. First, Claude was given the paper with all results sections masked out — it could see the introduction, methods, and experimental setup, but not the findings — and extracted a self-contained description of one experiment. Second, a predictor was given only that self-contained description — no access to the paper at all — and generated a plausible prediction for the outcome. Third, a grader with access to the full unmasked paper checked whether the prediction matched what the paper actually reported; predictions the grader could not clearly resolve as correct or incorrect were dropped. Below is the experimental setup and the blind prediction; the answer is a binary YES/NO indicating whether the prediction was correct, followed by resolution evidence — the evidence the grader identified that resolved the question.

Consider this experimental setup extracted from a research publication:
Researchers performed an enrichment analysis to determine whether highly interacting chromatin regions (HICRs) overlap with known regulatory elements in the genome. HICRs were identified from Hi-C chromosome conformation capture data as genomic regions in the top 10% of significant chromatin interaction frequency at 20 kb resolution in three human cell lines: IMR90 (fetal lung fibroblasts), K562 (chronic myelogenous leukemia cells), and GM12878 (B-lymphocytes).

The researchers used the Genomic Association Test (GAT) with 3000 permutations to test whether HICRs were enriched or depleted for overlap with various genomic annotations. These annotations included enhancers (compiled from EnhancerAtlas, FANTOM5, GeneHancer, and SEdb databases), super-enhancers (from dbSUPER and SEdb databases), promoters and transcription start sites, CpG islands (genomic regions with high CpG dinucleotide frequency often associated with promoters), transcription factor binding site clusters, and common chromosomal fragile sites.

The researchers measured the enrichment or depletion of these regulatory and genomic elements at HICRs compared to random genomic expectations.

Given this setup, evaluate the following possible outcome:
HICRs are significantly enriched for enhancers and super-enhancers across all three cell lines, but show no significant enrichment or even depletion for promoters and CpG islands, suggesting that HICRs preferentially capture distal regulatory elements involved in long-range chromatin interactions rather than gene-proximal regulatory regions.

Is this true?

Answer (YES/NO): NO